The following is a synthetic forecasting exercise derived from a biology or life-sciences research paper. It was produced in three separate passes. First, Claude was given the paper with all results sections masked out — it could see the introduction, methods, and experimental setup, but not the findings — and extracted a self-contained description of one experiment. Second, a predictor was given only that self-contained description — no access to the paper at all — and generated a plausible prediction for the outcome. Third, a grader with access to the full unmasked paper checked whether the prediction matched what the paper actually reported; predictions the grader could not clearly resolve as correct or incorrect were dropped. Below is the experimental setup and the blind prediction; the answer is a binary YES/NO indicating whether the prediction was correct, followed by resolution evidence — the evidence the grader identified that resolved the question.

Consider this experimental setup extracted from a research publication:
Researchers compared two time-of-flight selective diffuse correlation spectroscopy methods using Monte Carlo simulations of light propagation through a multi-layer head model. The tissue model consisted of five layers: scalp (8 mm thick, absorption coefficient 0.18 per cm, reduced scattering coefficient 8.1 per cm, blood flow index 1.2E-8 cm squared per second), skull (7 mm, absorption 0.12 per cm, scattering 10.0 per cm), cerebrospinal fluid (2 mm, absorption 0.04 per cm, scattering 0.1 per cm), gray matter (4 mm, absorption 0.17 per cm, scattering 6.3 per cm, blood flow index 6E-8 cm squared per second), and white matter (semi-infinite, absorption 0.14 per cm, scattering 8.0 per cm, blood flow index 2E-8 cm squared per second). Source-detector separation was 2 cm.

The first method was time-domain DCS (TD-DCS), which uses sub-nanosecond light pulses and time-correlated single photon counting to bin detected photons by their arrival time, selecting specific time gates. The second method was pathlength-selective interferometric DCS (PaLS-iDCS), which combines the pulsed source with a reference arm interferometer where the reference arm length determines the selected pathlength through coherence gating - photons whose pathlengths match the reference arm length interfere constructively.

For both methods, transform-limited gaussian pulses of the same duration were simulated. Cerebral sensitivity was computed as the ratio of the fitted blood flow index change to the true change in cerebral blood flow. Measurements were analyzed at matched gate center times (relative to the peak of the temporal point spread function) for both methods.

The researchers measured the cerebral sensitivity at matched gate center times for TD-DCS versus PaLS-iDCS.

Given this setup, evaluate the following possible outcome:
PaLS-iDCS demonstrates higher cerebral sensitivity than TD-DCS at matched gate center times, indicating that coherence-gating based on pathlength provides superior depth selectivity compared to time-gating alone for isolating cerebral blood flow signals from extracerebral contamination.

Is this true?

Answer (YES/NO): NO